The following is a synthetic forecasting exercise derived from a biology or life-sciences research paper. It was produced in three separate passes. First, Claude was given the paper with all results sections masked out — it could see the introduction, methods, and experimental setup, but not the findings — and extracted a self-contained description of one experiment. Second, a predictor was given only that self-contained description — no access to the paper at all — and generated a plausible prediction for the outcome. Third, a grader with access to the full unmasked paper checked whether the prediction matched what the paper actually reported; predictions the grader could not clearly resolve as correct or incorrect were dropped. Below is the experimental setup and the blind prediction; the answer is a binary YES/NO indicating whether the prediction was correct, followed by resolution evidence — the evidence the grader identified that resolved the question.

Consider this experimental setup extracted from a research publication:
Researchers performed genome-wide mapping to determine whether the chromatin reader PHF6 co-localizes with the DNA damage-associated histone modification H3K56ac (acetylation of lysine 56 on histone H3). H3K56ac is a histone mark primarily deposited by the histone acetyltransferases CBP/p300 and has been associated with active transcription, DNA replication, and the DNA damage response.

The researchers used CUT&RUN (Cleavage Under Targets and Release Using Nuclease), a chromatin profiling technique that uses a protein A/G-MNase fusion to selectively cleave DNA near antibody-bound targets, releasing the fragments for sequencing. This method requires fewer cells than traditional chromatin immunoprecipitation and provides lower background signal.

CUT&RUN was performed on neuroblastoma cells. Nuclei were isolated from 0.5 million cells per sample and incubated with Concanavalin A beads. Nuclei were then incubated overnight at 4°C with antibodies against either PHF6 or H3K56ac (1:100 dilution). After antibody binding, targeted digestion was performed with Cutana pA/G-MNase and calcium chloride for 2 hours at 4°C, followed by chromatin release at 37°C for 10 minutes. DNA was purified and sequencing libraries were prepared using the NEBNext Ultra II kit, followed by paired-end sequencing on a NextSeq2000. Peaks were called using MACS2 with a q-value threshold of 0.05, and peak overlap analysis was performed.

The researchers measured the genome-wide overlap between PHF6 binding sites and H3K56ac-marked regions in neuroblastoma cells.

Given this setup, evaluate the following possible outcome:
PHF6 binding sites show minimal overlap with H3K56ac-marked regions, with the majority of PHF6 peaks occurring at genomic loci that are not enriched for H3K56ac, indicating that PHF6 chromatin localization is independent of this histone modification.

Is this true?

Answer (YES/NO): NO